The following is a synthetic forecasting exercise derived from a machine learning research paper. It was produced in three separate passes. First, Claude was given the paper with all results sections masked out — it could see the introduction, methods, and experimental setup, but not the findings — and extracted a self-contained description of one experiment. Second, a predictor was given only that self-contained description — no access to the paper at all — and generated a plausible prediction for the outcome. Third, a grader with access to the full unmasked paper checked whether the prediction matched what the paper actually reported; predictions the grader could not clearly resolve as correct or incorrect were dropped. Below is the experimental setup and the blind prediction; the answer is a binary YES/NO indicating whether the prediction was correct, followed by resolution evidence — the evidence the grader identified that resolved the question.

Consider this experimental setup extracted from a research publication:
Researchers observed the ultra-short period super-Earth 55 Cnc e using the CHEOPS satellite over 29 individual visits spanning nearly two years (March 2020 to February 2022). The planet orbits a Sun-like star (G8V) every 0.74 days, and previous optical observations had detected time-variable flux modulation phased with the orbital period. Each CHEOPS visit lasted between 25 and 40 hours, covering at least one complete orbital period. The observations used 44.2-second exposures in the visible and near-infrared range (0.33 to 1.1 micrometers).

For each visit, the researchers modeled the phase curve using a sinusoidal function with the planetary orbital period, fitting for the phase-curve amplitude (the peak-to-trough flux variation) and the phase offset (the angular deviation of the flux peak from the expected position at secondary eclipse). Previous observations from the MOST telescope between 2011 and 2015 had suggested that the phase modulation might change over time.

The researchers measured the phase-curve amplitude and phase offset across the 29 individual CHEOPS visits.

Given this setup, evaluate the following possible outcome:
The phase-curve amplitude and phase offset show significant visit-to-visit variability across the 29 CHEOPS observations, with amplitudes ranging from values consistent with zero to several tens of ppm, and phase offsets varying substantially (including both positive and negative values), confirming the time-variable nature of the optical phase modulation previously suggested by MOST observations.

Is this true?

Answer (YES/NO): YES